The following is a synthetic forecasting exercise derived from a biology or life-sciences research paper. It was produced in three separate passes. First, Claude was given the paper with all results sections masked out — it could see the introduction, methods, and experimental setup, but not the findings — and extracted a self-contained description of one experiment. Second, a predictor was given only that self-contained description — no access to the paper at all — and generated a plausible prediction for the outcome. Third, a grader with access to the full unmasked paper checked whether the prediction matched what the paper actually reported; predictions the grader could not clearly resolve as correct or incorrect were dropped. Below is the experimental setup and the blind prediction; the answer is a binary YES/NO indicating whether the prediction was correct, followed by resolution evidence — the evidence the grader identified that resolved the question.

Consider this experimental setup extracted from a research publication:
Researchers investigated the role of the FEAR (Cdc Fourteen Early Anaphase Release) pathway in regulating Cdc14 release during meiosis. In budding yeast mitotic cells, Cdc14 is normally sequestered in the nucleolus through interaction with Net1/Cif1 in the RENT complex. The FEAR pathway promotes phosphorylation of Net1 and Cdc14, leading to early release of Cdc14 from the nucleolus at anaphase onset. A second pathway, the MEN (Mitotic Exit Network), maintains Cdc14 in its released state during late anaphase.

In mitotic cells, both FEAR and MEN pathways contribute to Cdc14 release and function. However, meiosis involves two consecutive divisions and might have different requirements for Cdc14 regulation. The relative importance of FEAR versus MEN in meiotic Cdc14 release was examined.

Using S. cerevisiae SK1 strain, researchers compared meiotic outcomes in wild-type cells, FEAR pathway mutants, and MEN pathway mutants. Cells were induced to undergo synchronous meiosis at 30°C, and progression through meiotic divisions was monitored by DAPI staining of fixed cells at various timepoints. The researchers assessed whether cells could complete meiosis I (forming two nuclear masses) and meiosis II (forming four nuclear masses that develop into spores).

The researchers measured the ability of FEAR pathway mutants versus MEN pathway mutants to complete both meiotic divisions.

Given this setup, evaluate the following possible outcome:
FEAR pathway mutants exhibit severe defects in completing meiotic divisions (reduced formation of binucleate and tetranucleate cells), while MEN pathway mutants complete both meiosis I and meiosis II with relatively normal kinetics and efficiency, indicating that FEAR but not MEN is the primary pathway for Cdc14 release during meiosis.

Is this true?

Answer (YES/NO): YES